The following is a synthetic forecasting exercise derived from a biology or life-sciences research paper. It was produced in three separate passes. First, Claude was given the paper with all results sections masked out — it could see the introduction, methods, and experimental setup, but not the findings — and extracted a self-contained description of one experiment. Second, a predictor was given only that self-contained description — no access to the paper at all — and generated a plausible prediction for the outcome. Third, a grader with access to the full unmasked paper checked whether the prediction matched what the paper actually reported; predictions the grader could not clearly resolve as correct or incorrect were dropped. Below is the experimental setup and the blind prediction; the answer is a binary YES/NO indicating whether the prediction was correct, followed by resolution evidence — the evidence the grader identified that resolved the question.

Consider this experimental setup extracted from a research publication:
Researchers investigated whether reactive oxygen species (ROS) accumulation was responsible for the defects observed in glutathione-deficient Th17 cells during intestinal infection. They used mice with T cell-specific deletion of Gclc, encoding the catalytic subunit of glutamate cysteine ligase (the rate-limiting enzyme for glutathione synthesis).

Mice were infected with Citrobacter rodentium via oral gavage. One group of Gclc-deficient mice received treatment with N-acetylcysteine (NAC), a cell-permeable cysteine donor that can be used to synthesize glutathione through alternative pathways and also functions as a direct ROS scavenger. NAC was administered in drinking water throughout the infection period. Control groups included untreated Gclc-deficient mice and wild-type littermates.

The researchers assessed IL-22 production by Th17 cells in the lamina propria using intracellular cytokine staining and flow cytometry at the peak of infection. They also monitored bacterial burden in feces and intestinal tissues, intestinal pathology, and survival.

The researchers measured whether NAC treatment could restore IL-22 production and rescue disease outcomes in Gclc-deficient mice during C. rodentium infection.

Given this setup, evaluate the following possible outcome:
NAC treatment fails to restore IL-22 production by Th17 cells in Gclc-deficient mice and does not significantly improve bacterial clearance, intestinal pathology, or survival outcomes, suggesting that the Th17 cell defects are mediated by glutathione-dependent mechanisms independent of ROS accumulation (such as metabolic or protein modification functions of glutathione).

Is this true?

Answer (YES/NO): NO